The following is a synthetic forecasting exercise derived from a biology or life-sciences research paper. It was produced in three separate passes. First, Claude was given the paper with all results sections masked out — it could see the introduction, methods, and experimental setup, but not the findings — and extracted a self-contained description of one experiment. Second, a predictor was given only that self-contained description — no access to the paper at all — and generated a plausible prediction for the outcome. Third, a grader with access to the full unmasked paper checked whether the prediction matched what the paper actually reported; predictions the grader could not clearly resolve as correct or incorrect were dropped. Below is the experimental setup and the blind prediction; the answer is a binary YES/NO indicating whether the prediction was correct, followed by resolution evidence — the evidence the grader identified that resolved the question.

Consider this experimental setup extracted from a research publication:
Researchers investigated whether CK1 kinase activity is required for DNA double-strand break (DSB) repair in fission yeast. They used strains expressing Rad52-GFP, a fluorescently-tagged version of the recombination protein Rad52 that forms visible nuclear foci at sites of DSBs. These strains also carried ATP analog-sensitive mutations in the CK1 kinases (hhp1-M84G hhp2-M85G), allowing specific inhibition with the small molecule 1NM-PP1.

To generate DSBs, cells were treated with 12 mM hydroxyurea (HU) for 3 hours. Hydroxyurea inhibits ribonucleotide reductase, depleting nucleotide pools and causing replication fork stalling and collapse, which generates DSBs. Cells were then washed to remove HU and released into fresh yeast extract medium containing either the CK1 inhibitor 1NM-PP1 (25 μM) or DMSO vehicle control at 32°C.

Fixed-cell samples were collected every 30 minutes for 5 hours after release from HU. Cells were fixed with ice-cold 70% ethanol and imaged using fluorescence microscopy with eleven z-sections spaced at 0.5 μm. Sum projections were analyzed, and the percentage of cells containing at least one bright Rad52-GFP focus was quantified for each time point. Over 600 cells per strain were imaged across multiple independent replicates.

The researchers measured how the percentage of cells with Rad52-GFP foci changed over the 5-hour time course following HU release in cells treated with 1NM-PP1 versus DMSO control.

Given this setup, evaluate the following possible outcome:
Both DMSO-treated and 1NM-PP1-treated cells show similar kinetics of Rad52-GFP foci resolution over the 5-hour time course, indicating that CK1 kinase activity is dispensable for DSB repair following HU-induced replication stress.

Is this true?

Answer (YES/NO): NO